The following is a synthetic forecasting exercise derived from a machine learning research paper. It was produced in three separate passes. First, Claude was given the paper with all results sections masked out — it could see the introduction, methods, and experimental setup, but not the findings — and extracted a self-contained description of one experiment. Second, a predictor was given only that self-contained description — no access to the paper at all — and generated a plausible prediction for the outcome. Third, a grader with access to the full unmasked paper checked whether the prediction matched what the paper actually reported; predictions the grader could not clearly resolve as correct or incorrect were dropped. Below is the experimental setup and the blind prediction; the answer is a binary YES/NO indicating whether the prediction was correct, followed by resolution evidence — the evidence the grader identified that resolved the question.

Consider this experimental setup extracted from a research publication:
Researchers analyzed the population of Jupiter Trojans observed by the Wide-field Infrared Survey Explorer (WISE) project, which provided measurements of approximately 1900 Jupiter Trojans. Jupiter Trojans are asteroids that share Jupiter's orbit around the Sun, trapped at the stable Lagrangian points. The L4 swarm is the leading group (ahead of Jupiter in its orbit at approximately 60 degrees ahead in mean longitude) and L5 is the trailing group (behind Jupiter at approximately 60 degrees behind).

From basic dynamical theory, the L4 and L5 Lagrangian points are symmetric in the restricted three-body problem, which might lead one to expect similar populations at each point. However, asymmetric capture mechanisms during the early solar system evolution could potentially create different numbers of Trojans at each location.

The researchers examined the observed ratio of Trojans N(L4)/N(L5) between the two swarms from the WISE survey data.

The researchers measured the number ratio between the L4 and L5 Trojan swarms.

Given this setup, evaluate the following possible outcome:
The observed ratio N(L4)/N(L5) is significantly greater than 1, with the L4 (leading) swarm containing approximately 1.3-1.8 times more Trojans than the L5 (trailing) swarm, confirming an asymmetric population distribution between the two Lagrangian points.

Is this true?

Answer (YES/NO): YES